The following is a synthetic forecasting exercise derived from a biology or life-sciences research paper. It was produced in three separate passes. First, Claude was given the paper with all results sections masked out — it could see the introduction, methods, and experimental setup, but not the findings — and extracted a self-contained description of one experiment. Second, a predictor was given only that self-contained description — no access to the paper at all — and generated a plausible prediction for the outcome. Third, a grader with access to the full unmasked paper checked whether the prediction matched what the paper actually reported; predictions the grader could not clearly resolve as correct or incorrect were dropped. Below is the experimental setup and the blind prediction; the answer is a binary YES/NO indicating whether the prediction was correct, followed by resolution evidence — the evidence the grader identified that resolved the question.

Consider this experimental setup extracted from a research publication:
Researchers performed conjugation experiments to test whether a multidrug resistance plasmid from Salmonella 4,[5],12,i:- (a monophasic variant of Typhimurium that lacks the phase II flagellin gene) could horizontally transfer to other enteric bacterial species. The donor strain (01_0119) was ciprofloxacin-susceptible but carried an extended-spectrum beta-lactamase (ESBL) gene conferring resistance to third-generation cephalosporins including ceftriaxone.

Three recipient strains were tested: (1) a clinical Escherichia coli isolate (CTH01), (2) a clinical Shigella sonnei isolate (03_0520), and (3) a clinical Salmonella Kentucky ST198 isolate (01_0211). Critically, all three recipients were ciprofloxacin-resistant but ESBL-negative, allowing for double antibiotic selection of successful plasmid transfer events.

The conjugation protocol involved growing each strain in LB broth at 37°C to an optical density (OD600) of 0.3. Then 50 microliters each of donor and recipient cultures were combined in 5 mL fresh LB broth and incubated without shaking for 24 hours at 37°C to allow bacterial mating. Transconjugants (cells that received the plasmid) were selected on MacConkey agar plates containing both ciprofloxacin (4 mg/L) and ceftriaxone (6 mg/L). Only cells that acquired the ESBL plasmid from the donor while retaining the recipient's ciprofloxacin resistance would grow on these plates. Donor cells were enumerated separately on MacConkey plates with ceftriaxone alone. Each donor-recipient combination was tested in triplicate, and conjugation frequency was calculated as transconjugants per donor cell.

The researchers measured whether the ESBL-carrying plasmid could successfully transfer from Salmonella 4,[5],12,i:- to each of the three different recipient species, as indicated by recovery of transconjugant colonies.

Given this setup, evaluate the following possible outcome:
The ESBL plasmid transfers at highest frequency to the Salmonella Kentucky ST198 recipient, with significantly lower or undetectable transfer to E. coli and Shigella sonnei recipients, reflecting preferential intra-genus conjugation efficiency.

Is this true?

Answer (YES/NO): NO